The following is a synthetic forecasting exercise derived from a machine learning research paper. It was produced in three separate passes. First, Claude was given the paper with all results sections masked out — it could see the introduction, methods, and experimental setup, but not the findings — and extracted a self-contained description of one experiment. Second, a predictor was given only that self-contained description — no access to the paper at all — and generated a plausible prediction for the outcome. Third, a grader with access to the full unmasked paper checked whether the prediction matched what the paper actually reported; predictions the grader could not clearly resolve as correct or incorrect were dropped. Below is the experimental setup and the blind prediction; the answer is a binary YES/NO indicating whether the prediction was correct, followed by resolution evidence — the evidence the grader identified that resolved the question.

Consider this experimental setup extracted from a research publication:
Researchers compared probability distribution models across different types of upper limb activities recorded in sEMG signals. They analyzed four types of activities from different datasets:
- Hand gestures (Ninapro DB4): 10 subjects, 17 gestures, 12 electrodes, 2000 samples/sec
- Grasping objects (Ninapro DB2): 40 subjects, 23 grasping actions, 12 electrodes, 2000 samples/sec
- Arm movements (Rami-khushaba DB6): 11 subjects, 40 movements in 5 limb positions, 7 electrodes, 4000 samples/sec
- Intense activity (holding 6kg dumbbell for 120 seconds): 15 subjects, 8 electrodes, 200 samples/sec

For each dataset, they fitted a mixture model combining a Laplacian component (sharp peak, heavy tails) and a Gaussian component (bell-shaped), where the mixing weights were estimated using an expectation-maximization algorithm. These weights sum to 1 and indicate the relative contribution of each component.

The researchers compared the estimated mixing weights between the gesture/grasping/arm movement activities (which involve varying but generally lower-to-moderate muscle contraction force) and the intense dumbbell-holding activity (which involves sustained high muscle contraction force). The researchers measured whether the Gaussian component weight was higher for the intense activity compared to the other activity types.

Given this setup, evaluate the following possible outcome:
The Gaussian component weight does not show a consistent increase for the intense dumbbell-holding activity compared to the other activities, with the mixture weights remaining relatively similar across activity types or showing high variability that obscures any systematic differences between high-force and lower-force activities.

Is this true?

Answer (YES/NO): NO